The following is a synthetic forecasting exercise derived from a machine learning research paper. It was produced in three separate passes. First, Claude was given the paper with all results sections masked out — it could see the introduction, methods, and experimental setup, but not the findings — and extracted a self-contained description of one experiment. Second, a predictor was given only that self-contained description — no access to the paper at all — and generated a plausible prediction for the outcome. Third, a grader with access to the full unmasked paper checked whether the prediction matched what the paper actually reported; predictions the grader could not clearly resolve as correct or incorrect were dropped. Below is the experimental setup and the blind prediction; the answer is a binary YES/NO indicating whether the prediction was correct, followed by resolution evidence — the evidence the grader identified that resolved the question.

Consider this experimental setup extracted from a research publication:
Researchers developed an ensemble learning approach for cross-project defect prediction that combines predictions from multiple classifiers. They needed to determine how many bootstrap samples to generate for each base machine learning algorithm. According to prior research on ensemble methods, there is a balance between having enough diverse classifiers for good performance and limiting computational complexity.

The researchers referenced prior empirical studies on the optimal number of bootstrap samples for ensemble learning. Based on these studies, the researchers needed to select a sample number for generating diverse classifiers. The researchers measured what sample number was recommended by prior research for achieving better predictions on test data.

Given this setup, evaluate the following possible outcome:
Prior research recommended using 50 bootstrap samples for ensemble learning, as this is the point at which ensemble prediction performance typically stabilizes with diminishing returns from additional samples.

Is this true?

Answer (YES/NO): NO